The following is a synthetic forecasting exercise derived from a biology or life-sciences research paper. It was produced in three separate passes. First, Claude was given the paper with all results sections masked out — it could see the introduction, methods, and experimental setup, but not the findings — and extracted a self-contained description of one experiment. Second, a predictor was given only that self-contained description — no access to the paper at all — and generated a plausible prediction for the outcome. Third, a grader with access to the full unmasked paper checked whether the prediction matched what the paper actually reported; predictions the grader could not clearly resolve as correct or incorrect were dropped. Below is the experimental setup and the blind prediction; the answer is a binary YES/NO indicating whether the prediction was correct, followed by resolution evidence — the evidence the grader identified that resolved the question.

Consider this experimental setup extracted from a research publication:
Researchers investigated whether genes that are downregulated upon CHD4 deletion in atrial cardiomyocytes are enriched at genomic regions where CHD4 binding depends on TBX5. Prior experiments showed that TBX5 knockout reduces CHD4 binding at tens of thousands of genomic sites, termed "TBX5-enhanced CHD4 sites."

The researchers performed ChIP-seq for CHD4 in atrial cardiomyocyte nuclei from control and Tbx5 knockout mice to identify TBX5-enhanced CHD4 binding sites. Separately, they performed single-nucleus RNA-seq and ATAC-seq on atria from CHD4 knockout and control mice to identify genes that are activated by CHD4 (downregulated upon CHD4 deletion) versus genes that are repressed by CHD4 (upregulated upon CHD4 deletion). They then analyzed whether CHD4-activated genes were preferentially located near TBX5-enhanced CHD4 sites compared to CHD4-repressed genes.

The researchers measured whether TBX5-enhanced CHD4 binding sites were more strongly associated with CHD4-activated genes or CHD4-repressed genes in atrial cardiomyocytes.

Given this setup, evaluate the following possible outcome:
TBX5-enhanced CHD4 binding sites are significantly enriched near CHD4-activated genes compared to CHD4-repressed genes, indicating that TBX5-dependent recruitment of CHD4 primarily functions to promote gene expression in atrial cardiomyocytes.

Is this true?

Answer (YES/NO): YES